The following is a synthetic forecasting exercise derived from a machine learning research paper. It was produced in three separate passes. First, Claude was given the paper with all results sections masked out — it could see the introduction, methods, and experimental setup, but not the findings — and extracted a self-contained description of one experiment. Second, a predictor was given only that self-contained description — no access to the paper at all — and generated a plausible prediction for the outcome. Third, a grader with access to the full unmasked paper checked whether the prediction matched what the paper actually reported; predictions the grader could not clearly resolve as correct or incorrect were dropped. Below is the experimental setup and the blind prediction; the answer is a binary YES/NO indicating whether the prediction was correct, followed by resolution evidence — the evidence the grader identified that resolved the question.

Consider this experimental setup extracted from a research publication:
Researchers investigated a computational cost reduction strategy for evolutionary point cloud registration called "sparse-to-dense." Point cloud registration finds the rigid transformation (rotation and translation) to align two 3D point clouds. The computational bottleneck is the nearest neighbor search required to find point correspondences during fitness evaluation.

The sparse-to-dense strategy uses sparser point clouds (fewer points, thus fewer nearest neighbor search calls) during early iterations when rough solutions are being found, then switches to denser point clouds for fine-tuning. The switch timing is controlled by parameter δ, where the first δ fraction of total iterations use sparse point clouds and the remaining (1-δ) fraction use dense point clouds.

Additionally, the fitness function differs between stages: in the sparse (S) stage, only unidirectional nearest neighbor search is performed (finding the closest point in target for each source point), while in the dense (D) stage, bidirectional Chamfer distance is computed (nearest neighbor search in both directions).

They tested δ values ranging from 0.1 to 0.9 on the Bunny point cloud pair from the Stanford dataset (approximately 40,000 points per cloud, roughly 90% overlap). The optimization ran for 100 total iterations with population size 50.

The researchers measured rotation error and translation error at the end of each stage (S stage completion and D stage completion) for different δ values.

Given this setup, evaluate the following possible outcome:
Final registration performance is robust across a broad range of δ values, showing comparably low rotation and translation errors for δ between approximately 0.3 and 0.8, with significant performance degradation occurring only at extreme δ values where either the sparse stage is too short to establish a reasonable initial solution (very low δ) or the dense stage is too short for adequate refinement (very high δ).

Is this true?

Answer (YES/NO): NO